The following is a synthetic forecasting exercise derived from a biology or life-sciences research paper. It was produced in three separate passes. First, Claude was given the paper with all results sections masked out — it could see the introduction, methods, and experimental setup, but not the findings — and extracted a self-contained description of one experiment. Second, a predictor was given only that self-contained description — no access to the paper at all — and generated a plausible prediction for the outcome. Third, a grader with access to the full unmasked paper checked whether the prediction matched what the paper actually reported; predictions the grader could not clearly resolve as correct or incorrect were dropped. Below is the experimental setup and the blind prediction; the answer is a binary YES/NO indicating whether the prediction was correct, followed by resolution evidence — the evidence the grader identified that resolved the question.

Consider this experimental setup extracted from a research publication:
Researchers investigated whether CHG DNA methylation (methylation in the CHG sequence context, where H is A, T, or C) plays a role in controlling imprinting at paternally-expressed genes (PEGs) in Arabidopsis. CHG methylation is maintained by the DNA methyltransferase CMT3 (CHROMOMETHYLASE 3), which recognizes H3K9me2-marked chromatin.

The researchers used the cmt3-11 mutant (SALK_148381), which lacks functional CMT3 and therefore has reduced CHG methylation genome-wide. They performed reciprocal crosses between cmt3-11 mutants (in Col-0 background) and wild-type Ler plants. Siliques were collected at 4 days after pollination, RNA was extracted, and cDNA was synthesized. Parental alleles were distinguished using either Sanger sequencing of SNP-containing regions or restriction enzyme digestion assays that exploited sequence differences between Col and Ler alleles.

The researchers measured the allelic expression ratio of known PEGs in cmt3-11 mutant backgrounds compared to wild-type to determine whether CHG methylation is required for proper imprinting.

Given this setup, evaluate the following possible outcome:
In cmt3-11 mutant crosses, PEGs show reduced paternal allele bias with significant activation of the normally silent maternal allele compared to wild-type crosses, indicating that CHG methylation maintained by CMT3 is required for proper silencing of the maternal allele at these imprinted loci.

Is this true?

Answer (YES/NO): NO